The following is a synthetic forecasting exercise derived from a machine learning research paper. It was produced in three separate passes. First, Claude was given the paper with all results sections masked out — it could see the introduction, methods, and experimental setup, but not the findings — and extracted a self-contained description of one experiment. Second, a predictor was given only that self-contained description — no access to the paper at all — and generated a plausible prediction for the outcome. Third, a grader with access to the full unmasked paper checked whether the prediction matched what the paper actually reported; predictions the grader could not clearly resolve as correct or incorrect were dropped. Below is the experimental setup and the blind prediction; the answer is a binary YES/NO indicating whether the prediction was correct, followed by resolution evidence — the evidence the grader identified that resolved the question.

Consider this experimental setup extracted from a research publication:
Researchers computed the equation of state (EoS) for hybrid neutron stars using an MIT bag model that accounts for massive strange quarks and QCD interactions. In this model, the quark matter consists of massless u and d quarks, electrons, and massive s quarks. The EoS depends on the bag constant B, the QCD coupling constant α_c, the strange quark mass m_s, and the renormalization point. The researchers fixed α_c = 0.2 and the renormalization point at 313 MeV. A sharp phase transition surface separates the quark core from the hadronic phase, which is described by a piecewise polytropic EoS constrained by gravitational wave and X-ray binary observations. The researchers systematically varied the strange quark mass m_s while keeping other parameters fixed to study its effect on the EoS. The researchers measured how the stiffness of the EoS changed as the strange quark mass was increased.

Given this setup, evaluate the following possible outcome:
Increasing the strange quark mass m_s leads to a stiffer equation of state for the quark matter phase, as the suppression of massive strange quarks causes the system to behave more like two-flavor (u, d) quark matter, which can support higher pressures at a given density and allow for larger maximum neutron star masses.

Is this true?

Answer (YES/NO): NO